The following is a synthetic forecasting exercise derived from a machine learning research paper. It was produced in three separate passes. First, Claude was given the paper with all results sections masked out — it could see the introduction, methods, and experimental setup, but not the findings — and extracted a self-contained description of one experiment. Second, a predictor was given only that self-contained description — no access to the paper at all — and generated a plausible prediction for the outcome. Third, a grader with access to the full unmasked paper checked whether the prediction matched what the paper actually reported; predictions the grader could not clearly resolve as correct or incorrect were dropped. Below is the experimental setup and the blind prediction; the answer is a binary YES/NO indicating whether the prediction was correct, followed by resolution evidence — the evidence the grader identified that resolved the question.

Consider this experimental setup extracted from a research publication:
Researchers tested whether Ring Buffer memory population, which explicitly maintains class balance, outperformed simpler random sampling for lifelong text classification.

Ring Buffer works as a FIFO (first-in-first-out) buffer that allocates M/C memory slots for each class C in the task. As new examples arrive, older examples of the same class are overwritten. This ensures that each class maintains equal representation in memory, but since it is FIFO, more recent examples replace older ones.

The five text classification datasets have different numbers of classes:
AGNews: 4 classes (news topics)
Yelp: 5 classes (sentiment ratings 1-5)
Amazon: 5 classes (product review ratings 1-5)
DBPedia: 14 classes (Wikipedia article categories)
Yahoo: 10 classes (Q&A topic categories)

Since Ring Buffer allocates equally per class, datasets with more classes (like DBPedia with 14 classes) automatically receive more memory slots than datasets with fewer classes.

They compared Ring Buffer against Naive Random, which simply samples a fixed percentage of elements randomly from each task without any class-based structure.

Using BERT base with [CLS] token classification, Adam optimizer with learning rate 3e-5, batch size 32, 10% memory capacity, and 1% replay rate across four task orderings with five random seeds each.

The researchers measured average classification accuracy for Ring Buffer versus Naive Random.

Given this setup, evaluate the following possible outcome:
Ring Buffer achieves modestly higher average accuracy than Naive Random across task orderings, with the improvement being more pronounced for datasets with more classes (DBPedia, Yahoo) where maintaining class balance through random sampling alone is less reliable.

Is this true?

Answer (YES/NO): NO